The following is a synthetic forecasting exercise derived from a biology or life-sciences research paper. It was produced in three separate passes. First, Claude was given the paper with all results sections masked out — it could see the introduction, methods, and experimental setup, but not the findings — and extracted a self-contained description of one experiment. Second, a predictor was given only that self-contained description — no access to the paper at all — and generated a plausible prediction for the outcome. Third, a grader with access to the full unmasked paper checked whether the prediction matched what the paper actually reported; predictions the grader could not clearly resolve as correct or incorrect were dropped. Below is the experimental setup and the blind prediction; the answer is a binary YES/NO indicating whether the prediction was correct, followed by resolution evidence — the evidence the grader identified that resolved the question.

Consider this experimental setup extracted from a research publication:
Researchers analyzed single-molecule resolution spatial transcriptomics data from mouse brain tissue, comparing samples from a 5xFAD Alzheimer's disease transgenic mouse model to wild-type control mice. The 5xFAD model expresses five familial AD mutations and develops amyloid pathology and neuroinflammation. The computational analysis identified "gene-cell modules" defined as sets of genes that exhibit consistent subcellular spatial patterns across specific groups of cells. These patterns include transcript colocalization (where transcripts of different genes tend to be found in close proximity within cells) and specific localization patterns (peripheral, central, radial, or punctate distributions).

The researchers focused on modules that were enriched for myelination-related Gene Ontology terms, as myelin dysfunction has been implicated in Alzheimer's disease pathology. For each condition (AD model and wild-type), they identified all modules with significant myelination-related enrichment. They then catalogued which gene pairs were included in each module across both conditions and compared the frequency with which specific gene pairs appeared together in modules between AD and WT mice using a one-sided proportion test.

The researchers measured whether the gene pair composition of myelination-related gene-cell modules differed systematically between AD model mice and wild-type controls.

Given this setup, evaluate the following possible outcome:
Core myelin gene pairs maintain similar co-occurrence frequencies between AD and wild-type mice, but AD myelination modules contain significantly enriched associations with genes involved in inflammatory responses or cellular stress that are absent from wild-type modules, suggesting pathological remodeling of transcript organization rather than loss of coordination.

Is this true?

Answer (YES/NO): NO